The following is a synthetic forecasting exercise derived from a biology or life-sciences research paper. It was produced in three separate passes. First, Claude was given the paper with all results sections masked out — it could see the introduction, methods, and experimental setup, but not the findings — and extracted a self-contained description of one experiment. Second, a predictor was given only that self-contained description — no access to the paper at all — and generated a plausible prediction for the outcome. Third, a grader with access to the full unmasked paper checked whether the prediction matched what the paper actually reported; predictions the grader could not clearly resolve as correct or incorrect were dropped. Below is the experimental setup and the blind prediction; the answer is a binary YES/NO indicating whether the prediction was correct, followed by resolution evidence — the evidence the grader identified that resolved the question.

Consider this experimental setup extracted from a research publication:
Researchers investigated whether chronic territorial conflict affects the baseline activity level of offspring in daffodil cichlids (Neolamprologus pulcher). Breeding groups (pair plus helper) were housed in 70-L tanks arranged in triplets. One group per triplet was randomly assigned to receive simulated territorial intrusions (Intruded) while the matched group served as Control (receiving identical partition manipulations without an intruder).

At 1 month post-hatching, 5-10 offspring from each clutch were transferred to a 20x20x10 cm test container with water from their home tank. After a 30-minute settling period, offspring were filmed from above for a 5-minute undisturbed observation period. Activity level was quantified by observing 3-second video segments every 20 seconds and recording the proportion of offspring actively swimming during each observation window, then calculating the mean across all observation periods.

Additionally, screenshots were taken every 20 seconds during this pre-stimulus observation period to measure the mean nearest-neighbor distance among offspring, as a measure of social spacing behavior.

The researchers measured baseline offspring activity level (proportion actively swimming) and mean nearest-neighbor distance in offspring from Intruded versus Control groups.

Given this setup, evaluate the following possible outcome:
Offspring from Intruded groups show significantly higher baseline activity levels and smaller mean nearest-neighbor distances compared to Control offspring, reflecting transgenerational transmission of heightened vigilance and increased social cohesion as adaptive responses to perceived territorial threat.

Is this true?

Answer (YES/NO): NO